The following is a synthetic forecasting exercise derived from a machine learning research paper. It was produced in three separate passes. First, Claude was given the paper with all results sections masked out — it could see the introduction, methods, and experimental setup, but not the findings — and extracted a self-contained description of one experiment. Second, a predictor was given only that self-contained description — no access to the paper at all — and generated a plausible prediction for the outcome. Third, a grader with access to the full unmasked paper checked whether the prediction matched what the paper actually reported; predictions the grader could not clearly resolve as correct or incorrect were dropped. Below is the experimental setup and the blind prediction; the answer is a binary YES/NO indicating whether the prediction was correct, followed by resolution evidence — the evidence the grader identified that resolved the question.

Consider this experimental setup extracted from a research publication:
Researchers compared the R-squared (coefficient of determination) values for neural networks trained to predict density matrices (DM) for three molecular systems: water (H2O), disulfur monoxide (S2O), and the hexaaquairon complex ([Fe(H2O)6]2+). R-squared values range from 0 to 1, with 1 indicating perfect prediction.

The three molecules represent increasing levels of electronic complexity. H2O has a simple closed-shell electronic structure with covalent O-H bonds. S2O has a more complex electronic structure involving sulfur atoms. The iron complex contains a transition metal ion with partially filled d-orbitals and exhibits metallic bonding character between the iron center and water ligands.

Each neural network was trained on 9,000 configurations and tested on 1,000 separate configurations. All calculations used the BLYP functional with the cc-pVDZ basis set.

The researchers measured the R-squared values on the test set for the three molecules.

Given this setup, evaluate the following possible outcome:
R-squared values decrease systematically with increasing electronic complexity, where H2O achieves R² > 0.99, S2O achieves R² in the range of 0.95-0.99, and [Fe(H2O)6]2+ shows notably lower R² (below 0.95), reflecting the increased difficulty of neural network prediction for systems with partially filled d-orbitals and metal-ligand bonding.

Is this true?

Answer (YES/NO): NO